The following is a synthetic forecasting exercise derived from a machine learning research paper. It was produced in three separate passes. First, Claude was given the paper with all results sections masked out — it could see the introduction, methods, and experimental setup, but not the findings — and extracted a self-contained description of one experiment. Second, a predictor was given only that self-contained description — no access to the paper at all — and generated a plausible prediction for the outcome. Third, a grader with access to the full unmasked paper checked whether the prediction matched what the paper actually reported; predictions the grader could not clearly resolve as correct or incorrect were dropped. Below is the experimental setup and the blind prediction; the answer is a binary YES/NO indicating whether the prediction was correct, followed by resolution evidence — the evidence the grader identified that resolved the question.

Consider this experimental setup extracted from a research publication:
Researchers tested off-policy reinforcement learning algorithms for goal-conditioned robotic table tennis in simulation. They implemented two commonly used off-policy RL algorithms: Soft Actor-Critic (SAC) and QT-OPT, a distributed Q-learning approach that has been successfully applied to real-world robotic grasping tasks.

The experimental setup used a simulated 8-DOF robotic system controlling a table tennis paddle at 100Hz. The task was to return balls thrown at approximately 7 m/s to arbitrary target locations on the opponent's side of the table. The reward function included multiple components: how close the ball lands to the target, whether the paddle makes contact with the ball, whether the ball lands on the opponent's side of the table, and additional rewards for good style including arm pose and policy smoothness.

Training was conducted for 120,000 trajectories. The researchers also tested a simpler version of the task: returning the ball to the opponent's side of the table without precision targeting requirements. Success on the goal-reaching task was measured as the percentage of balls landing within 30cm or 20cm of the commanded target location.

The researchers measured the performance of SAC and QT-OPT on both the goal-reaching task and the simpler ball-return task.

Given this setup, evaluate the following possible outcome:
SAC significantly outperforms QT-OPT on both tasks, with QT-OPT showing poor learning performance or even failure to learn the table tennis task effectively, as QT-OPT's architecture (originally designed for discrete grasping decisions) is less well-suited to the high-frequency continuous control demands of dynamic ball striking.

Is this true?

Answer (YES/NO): NO